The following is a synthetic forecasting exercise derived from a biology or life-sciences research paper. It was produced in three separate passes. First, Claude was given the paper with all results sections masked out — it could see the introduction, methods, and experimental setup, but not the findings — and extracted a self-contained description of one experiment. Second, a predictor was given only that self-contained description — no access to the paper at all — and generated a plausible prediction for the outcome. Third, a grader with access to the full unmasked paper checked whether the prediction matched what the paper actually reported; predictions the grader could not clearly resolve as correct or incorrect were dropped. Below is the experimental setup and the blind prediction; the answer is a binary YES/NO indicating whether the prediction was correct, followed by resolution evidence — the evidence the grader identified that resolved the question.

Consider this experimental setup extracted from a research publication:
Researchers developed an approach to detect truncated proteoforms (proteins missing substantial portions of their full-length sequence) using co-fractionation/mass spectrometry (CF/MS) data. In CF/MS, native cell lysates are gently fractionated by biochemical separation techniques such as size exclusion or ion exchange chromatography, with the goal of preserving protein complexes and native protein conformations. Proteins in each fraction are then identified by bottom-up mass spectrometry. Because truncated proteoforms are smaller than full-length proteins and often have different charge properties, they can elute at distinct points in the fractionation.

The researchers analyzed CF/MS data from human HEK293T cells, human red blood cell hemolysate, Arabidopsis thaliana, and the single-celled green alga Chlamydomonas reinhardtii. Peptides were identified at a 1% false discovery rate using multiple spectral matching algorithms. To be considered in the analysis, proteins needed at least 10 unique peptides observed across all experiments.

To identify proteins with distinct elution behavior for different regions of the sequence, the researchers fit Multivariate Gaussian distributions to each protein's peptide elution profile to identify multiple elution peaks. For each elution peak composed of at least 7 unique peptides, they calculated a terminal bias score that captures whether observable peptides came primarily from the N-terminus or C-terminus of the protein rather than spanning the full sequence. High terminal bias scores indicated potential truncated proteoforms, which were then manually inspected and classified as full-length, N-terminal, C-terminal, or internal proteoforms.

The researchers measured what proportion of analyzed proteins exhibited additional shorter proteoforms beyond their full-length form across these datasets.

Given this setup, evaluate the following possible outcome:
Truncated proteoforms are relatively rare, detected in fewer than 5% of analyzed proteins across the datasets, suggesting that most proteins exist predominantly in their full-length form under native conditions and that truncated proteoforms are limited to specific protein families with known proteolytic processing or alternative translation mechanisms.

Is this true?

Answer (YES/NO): NO